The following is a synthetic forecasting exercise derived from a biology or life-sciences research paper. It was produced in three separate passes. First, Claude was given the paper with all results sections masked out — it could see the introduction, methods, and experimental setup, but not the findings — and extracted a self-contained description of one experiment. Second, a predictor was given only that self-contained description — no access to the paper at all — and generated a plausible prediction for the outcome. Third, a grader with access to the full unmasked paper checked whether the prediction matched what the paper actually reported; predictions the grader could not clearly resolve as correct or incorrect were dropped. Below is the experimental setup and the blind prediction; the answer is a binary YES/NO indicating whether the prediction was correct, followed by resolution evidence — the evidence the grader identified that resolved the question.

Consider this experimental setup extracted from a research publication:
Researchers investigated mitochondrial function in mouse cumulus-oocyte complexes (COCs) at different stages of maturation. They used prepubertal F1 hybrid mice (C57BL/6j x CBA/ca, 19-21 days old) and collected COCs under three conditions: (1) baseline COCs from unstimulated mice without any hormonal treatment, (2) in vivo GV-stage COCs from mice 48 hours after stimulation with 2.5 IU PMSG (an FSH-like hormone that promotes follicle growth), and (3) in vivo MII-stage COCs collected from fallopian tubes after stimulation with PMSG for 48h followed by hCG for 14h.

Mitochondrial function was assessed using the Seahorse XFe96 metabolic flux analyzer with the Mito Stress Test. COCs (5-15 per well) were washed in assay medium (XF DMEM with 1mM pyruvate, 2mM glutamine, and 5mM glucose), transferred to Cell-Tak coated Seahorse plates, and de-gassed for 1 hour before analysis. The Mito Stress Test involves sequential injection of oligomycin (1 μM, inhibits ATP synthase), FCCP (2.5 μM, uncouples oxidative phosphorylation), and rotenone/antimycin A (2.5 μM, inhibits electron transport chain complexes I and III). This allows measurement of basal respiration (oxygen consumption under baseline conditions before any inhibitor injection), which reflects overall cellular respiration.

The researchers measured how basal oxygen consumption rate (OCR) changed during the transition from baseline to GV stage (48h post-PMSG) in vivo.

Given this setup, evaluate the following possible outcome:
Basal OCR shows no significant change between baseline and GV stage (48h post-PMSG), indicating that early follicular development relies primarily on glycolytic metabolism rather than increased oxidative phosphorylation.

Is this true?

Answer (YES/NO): NO